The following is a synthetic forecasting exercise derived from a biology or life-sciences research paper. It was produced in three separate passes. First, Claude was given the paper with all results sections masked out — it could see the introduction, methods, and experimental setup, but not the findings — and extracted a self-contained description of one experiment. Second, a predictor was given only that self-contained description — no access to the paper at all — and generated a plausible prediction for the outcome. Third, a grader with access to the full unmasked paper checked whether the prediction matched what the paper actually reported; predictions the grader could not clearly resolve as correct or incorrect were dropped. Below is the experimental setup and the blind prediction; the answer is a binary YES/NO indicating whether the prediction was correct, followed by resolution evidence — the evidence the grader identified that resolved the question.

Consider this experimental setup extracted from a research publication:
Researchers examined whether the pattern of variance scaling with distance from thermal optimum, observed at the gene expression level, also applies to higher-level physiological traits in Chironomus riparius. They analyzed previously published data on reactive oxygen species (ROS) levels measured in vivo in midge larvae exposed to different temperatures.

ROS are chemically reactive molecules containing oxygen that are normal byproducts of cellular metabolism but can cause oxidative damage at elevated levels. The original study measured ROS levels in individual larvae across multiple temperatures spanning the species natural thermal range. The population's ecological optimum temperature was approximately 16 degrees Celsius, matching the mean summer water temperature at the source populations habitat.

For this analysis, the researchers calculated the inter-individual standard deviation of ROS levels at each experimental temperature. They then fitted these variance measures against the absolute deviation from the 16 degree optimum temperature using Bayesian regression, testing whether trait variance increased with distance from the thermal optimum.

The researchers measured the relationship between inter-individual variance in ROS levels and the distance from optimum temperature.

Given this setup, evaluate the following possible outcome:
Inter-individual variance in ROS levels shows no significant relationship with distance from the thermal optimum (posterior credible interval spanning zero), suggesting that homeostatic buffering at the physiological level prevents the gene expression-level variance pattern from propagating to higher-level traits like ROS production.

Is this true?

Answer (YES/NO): NO